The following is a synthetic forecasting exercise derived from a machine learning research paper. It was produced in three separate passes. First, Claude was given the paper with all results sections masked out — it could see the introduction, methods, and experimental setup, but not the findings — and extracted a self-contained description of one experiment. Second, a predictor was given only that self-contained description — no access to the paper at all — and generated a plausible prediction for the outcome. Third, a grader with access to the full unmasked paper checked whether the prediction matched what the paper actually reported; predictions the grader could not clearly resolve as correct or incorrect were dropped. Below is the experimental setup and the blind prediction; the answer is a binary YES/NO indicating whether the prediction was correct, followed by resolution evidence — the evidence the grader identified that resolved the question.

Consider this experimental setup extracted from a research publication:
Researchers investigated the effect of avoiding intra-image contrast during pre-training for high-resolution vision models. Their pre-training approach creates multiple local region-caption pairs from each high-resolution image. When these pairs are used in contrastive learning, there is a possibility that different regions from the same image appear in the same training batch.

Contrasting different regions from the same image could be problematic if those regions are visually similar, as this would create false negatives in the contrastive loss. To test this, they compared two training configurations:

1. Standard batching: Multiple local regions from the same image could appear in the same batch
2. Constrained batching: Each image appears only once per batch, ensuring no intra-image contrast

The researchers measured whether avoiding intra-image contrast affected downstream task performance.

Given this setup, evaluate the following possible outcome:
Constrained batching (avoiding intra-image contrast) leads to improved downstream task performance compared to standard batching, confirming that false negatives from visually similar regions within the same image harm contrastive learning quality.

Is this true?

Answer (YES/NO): YES